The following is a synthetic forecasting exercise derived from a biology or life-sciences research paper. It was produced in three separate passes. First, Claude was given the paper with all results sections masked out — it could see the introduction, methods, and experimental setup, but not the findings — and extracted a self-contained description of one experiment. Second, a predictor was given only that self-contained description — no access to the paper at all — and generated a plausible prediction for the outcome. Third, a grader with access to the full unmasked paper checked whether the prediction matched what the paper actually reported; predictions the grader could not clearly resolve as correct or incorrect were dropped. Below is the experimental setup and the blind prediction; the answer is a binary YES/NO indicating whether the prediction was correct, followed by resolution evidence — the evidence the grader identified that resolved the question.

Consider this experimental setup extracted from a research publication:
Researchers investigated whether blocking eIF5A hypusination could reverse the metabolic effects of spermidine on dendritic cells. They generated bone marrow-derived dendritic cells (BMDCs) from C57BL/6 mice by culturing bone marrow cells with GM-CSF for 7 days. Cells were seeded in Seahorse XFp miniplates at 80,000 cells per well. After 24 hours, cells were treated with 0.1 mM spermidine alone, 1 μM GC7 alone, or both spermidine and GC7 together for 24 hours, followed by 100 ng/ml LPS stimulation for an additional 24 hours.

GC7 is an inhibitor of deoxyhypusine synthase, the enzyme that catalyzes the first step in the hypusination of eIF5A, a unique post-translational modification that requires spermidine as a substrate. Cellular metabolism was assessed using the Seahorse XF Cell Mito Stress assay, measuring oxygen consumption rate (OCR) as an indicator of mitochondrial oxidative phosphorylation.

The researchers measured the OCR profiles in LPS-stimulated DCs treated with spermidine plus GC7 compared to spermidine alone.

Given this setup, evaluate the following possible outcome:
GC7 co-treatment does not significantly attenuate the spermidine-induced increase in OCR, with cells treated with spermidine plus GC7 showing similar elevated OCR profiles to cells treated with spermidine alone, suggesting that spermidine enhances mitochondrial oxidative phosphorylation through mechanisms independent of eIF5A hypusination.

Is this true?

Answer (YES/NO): NO